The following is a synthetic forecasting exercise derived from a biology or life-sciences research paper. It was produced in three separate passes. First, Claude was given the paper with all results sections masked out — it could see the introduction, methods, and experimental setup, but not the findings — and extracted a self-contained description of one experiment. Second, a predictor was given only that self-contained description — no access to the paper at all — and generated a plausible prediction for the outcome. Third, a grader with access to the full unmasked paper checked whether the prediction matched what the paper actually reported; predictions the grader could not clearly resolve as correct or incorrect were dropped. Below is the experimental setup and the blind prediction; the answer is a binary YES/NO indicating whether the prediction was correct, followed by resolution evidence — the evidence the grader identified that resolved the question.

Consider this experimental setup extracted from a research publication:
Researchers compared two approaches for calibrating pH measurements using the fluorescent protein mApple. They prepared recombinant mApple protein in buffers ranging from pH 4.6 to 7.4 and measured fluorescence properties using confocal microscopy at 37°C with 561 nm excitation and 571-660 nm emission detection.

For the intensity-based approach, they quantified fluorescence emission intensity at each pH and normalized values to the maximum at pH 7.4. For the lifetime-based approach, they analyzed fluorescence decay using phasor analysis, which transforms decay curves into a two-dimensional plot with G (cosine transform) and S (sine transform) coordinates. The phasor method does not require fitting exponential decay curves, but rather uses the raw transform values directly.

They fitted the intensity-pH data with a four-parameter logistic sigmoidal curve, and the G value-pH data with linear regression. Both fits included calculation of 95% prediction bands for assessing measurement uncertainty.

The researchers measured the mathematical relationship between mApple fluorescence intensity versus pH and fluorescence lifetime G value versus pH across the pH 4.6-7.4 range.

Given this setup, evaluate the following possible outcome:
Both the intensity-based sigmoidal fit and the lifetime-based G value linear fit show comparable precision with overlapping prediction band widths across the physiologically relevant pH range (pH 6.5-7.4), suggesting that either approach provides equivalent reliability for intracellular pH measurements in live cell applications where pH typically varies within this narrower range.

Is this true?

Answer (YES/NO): NO